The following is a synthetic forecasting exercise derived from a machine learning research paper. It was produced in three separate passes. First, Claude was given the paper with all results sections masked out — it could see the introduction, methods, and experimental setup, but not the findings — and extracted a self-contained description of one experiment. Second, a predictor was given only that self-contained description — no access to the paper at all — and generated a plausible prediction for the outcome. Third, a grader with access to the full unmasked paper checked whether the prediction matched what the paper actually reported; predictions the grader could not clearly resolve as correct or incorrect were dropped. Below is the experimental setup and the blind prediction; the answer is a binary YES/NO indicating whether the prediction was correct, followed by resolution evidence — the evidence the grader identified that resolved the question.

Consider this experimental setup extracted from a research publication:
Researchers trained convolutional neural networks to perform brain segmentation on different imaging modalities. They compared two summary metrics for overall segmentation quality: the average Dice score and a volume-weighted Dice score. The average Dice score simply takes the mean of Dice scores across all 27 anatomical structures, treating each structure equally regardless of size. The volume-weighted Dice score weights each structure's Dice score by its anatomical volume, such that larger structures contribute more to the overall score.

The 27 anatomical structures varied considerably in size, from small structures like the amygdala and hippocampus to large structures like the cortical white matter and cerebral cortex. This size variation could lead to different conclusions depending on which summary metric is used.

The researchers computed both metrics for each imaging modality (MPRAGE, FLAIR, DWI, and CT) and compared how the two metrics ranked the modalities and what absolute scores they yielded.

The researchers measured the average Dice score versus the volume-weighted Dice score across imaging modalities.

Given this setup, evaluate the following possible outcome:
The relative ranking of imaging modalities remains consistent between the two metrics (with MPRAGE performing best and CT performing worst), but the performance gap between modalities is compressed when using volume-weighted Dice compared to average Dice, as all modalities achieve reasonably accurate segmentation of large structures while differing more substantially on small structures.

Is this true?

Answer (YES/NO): NO